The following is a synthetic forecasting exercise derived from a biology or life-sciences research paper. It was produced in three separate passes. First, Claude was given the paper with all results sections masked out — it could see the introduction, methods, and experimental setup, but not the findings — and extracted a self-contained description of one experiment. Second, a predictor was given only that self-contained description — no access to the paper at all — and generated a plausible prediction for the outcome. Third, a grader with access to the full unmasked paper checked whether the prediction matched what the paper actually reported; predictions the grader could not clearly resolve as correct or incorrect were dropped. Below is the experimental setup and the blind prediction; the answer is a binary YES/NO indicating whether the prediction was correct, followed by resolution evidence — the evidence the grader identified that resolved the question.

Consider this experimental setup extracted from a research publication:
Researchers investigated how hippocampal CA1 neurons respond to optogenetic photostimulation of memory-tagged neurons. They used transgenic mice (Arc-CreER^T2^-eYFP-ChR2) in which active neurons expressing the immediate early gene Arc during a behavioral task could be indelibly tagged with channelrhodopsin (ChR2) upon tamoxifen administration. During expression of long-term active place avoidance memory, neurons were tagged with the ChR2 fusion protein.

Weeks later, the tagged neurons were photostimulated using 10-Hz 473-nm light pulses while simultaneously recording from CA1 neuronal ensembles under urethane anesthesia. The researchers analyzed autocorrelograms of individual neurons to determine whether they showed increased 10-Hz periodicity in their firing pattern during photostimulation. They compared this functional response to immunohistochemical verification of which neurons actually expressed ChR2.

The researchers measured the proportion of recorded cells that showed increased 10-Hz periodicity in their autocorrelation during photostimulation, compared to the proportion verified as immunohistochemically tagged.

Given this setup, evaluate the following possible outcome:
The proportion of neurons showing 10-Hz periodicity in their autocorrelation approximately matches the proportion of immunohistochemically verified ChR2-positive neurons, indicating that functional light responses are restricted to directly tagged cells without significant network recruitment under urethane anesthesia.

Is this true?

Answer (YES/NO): NO